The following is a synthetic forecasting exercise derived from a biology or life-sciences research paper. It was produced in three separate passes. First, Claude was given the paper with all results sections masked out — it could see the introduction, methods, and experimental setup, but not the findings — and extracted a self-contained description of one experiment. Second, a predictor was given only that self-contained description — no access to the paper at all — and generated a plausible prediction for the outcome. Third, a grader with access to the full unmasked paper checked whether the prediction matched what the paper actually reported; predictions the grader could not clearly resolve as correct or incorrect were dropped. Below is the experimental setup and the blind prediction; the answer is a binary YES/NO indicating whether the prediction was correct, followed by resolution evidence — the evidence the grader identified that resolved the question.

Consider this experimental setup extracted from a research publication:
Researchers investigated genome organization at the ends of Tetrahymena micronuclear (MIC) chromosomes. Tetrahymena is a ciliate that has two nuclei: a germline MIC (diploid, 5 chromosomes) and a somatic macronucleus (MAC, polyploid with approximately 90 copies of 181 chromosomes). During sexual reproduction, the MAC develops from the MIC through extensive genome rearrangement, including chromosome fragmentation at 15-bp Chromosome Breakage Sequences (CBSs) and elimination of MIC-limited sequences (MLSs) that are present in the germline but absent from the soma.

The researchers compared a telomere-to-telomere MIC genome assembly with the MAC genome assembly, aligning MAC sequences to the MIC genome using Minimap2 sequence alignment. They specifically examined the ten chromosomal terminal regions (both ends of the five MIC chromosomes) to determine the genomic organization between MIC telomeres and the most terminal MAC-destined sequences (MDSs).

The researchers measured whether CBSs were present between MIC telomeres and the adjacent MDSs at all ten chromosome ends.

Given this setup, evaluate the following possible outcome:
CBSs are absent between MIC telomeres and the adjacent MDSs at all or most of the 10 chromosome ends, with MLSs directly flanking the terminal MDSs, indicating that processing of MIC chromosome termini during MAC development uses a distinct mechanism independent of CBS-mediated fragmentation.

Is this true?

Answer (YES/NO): NO